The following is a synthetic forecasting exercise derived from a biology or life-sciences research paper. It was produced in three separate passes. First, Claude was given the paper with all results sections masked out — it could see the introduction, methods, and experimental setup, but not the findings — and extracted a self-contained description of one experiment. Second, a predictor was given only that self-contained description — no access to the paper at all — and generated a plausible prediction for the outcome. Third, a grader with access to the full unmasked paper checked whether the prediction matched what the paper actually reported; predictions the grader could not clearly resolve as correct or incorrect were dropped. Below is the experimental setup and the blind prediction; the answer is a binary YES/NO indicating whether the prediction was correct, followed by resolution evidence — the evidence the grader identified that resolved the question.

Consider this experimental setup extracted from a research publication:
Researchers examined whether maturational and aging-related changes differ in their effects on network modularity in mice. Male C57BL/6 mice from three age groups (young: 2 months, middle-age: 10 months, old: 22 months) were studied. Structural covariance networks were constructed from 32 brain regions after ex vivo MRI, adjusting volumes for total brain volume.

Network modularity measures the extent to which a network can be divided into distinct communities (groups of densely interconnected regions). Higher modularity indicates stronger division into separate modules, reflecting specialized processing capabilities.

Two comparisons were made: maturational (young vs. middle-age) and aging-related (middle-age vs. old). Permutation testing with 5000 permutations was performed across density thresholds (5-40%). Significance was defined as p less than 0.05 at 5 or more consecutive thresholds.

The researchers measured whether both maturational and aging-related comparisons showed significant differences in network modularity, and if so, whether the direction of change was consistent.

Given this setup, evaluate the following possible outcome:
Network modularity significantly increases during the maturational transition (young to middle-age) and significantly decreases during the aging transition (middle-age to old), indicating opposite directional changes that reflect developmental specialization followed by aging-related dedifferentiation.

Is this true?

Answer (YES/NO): NO